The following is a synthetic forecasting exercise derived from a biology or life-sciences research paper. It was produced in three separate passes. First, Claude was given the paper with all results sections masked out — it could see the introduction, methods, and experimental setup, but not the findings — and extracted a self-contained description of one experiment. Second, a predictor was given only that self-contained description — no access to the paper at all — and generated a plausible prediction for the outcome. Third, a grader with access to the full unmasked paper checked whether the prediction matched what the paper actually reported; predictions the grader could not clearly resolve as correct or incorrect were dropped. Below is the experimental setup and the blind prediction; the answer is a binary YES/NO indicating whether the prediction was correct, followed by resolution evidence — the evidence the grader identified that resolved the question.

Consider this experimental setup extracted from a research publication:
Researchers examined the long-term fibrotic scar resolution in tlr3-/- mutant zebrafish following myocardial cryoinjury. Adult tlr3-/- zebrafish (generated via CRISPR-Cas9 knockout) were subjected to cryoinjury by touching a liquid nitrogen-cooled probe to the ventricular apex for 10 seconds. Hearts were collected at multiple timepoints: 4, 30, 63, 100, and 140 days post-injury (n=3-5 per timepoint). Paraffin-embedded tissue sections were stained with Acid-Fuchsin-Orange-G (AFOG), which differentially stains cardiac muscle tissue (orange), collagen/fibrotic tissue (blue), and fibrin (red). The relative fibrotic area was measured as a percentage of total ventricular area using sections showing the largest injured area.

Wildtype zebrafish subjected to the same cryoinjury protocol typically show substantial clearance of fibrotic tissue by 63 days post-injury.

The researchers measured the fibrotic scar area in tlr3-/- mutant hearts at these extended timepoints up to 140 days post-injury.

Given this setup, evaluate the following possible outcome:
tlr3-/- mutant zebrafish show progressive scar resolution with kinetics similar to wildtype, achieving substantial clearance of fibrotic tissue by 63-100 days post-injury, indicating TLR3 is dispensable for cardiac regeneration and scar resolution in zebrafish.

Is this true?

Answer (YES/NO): NO